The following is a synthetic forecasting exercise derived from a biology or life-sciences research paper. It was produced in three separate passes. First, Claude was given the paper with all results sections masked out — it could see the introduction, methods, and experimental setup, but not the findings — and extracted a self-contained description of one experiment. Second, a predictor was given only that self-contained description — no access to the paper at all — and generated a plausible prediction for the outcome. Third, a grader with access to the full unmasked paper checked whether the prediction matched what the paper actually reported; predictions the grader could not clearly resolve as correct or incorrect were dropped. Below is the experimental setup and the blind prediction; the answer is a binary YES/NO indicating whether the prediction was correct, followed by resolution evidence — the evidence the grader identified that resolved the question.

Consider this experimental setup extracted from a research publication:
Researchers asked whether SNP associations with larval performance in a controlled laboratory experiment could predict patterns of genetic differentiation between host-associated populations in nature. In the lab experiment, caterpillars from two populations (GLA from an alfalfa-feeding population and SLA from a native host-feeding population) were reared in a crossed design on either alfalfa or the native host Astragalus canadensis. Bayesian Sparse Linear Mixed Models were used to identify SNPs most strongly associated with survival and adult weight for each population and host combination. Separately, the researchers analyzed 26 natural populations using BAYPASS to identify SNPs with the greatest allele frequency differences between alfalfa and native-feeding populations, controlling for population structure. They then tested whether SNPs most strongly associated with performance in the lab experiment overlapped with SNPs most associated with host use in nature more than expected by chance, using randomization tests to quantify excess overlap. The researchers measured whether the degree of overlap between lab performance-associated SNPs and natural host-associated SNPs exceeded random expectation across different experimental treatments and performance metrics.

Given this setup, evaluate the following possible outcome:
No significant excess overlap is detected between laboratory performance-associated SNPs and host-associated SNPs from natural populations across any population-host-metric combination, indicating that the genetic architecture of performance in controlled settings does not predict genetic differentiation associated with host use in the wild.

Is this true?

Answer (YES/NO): NO